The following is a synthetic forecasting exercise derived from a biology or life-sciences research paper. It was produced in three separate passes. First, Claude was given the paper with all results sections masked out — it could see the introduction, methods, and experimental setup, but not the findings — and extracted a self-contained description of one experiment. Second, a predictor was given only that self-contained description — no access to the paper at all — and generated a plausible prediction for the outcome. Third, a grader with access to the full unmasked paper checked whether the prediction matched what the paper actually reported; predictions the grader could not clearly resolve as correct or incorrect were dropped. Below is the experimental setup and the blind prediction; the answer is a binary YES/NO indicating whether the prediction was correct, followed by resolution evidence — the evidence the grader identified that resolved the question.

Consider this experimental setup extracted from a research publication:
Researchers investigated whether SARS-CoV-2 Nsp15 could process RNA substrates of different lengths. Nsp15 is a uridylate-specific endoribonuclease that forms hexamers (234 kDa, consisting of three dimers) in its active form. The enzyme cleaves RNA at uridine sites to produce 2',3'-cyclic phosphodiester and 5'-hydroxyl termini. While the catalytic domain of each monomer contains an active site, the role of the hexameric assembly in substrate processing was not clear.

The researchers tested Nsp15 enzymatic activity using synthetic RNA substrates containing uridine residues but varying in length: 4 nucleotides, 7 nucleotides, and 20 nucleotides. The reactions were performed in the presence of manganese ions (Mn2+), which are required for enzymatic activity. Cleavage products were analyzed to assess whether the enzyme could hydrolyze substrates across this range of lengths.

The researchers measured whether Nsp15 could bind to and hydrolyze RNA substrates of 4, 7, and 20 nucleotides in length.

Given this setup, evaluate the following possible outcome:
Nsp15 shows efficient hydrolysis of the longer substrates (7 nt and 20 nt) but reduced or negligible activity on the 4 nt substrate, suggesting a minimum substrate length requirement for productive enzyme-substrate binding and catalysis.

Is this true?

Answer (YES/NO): NO